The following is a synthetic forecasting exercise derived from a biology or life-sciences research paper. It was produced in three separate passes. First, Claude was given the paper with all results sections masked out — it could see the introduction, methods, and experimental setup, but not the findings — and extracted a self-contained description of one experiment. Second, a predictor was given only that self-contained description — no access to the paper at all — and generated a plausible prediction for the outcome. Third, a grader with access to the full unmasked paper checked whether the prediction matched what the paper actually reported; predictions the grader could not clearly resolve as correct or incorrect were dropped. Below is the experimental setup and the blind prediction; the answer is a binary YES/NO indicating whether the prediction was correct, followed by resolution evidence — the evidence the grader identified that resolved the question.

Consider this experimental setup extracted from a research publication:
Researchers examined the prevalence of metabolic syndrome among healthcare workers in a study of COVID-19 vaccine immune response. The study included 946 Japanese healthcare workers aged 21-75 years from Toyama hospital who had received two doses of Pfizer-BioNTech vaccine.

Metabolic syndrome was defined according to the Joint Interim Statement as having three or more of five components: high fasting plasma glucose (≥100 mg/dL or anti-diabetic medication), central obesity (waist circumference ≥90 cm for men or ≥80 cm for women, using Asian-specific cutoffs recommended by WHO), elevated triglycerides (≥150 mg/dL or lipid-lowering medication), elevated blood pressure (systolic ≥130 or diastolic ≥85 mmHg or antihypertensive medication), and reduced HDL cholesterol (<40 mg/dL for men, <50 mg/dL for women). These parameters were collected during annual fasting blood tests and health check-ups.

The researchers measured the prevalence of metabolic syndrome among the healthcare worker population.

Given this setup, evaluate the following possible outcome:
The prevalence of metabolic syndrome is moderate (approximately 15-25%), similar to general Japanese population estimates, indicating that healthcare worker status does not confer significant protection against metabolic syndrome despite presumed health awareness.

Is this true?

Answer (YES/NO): NO